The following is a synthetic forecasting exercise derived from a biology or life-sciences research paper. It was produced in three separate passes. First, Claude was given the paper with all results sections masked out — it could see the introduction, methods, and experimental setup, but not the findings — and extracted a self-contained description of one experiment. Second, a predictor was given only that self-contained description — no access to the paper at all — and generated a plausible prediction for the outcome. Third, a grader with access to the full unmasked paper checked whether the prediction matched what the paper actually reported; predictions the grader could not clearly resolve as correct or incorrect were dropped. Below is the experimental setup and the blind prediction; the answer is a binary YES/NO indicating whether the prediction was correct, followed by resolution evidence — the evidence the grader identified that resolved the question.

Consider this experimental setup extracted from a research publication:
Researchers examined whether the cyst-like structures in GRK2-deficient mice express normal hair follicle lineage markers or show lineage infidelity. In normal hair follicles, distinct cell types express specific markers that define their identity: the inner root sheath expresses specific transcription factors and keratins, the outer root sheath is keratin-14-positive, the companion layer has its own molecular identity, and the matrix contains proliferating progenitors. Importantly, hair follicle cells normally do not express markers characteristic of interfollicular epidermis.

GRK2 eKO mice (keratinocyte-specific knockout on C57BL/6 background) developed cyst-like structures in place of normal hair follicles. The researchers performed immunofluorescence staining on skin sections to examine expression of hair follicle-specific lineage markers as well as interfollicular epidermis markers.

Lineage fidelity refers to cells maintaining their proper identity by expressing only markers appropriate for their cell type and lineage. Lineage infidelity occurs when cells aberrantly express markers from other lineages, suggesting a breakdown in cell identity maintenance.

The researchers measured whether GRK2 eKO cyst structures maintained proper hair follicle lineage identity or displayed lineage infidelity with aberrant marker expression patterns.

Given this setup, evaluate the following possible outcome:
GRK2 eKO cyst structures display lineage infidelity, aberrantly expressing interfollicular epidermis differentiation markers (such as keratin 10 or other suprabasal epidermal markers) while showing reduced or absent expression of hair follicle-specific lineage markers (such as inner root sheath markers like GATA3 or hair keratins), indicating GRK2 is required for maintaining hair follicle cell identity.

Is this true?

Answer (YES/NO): NO